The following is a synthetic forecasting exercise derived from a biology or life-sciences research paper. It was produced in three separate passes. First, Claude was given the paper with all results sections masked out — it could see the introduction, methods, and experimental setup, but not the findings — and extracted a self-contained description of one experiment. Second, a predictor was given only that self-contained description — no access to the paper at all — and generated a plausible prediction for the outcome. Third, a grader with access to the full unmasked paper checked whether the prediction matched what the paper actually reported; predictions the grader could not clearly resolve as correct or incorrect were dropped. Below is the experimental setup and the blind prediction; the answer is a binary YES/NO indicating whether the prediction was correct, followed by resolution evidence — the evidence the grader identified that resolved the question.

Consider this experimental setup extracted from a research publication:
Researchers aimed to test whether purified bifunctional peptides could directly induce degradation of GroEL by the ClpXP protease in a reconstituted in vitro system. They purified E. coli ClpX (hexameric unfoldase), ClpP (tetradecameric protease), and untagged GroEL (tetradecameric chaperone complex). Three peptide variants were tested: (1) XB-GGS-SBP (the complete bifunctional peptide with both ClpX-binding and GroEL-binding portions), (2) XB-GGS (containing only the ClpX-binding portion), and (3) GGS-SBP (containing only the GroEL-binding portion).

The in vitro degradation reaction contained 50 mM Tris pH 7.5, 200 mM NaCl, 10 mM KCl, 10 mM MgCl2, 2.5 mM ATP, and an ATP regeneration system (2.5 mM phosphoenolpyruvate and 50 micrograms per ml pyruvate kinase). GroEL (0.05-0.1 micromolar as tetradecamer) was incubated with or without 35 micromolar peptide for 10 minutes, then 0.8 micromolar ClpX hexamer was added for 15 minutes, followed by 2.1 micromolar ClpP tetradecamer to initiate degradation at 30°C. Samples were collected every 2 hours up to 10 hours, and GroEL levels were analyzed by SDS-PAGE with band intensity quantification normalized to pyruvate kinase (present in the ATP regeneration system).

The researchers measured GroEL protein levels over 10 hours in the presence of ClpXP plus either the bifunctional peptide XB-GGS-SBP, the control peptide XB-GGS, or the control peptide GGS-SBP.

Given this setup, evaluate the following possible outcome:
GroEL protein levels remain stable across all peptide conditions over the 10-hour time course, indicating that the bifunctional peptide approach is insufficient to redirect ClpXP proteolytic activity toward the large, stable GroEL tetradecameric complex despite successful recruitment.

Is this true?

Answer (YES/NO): NO